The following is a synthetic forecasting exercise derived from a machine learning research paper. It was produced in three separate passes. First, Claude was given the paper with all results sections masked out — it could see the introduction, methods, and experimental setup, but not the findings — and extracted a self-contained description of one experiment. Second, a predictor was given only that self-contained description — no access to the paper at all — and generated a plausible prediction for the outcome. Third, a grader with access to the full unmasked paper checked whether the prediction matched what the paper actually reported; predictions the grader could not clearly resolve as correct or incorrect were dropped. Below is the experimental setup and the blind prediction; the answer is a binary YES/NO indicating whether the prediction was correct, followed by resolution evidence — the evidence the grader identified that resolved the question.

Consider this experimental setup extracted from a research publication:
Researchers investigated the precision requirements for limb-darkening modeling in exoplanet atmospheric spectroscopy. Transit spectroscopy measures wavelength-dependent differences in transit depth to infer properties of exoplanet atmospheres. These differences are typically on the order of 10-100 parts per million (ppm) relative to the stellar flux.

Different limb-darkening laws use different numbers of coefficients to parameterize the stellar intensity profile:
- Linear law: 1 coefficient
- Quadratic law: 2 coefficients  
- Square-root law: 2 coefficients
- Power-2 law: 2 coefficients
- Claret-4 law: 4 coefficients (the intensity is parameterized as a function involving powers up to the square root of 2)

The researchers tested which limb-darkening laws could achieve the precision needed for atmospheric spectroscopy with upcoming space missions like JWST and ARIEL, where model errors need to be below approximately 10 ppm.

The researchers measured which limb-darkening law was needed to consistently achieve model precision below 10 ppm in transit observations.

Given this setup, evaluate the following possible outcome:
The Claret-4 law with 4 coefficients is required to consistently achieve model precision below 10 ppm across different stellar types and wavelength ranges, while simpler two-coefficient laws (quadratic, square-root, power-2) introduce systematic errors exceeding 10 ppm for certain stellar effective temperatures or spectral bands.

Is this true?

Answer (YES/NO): YES